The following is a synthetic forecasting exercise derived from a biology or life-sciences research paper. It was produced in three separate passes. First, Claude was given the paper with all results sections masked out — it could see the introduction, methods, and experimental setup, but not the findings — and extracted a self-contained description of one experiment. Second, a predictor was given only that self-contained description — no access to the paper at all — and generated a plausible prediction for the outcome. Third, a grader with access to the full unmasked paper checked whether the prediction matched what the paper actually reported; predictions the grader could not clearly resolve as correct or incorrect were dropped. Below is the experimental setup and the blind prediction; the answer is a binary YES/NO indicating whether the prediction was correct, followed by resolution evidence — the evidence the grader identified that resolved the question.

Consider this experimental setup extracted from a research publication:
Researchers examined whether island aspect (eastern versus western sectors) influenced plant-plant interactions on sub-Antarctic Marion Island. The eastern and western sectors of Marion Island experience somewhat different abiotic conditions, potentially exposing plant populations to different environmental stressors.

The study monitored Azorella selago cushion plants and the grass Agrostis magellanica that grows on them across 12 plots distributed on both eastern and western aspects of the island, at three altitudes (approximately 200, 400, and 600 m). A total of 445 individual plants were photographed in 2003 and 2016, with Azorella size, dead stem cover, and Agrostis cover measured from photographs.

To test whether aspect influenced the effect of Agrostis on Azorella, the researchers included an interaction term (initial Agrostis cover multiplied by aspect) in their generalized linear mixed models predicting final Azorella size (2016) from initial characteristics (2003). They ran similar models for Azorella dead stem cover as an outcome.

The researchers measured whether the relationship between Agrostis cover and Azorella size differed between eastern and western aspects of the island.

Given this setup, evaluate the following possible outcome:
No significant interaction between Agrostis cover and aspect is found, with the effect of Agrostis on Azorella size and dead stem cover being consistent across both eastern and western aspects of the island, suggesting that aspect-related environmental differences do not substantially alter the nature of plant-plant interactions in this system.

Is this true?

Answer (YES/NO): NO